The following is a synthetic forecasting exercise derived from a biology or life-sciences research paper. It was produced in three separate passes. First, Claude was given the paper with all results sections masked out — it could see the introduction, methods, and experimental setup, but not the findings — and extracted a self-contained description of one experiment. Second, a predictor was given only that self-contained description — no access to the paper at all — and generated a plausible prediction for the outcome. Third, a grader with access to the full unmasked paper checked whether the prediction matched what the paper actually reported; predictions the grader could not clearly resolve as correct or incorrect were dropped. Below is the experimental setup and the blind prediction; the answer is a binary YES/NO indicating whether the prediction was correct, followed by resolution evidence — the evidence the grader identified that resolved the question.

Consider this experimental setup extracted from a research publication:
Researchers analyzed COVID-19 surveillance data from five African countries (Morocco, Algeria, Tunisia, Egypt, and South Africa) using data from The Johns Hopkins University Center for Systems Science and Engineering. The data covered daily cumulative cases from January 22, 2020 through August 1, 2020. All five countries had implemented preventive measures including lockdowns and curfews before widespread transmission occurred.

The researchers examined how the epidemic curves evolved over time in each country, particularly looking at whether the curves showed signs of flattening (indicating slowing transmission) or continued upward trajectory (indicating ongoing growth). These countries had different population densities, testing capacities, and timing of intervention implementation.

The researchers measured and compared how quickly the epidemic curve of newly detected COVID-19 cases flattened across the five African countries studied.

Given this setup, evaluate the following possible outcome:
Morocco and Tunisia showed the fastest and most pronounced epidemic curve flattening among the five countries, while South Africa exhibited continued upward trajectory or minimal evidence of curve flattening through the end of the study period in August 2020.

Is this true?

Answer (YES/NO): NO